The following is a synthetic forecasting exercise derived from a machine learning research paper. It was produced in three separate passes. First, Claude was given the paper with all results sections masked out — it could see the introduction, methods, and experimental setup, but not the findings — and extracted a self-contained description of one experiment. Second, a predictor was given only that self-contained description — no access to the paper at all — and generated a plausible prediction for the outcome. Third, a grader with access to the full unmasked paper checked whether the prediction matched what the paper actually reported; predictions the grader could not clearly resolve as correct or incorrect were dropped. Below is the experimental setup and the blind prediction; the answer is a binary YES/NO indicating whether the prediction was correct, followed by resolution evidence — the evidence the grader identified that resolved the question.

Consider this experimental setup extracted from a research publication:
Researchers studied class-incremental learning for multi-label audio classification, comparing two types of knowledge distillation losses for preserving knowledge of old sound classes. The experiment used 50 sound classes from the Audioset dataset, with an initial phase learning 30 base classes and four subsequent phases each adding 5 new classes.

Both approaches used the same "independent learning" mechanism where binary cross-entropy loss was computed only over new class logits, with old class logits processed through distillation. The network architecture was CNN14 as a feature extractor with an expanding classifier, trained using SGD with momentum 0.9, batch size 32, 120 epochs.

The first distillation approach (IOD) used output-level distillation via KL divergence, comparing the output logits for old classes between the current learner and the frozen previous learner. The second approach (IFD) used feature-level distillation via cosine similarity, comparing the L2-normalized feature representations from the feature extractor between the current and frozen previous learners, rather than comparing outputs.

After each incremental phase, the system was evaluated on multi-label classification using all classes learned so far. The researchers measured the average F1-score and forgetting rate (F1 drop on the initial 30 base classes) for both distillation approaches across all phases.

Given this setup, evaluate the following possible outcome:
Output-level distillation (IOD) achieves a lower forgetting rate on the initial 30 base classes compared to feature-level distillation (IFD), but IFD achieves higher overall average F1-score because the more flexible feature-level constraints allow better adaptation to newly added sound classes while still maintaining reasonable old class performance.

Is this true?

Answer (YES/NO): NO